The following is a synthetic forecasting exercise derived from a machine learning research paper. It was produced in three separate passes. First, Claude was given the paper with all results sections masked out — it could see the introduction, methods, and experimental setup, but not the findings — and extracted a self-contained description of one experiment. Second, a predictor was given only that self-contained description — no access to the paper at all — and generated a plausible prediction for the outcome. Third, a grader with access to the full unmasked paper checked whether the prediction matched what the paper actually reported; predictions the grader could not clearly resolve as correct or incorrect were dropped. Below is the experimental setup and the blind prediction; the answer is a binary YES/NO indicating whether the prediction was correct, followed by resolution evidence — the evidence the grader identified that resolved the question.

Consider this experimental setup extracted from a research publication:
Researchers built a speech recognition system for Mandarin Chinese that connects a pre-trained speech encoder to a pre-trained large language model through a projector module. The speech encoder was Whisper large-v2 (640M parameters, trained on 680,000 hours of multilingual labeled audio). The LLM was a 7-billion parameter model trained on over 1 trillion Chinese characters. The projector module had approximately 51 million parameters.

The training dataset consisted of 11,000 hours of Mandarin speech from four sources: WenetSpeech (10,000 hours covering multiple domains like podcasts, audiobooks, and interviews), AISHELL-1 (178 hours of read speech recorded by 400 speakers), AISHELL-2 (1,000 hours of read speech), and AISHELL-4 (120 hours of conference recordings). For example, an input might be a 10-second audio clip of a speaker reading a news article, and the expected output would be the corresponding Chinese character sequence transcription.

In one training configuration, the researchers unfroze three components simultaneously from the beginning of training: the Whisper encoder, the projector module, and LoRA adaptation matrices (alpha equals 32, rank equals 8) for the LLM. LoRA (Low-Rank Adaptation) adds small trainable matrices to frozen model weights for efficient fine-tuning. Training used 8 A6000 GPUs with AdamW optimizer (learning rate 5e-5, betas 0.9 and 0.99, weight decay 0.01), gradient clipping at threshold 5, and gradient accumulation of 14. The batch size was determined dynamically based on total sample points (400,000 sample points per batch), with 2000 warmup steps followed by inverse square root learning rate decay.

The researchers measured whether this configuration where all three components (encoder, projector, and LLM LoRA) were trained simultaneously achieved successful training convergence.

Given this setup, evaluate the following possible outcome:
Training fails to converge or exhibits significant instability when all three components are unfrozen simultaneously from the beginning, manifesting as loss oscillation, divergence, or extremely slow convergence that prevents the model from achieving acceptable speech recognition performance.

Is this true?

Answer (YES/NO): YES